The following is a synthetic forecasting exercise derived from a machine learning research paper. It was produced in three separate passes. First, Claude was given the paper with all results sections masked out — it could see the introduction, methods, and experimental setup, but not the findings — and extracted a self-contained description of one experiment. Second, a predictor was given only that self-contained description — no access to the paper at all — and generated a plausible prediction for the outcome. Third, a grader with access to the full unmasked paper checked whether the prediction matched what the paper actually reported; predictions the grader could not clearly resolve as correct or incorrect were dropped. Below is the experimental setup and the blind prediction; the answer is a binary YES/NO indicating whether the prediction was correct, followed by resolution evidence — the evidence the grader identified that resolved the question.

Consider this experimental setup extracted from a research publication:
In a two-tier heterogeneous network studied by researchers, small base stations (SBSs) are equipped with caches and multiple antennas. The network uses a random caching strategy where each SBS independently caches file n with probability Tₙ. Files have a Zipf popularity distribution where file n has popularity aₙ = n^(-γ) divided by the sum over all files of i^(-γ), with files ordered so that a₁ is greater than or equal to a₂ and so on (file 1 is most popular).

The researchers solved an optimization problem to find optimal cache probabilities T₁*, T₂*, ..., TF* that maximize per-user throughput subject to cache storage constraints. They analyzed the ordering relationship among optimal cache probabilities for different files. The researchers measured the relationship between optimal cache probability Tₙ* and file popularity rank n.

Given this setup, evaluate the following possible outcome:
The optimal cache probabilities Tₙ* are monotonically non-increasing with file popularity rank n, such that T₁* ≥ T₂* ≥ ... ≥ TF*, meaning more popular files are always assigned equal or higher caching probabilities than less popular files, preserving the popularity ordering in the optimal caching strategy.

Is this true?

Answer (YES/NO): YES